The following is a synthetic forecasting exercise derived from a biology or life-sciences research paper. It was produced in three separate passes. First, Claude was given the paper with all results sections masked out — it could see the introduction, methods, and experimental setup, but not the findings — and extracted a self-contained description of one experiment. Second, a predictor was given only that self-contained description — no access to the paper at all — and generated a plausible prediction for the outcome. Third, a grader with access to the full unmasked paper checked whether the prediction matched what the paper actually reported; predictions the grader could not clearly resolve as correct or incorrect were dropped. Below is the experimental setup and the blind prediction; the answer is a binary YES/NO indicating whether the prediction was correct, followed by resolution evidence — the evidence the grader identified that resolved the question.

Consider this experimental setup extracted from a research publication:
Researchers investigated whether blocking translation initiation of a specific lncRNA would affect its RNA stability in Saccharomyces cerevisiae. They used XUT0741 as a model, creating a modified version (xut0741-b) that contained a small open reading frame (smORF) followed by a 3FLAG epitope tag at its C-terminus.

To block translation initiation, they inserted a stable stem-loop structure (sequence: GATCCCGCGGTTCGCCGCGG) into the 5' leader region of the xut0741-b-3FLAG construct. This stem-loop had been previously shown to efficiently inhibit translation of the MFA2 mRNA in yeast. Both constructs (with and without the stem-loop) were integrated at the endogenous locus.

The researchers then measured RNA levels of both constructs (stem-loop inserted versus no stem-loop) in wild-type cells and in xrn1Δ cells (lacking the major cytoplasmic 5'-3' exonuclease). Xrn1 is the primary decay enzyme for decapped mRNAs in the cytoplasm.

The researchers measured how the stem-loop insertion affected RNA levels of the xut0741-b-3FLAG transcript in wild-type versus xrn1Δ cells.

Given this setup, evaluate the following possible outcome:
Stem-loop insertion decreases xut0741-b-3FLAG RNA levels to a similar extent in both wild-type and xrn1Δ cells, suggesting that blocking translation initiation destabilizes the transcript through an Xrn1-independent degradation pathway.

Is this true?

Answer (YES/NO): NO